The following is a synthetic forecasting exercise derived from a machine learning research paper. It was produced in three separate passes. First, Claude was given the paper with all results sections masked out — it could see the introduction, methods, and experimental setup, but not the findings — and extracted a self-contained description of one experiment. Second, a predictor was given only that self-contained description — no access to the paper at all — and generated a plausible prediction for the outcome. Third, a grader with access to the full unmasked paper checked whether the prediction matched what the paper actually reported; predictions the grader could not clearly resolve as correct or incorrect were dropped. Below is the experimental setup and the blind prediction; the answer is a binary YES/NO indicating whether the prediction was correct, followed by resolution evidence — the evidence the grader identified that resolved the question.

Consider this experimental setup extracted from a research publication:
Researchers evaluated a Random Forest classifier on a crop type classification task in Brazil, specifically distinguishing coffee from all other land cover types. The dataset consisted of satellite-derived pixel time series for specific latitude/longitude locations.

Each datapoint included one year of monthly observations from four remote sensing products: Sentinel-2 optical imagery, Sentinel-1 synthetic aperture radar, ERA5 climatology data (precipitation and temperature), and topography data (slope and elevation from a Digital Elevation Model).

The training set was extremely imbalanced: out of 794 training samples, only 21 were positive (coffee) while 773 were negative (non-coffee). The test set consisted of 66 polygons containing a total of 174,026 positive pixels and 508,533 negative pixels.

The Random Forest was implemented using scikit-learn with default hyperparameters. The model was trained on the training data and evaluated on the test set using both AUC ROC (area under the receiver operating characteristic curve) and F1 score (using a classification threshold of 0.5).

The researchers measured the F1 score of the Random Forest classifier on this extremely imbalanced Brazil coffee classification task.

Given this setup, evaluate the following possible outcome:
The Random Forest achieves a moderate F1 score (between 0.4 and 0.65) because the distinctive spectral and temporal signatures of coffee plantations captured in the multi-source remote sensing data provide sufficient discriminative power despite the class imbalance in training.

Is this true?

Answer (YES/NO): NO